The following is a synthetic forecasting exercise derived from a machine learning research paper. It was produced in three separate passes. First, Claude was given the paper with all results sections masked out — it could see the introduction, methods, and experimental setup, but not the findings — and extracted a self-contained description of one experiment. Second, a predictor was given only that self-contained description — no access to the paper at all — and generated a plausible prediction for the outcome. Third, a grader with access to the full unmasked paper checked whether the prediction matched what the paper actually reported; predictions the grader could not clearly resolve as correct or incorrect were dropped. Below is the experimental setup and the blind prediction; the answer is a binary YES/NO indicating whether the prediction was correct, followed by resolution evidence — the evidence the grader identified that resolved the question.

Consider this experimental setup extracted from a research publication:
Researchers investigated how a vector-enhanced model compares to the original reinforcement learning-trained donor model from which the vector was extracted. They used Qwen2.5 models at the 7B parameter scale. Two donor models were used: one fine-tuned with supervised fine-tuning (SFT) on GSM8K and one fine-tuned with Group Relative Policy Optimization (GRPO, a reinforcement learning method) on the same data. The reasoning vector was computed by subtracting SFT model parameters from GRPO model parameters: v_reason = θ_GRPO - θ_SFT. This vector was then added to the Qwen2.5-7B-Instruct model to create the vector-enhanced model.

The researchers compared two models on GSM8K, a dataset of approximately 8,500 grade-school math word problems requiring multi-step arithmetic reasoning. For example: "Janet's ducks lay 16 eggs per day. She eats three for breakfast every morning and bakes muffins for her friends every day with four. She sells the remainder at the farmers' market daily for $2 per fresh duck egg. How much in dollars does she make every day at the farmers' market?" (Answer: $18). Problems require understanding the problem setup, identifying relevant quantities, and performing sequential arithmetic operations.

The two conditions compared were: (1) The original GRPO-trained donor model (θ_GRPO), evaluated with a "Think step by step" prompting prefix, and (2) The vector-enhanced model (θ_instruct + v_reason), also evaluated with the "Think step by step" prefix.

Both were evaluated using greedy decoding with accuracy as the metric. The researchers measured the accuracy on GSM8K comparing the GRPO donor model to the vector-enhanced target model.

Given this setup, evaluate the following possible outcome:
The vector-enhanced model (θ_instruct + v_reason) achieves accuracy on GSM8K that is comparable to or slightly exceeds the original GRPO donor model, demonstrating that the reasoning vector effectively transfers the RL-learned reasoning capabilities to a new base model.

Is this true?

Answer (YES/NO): YES